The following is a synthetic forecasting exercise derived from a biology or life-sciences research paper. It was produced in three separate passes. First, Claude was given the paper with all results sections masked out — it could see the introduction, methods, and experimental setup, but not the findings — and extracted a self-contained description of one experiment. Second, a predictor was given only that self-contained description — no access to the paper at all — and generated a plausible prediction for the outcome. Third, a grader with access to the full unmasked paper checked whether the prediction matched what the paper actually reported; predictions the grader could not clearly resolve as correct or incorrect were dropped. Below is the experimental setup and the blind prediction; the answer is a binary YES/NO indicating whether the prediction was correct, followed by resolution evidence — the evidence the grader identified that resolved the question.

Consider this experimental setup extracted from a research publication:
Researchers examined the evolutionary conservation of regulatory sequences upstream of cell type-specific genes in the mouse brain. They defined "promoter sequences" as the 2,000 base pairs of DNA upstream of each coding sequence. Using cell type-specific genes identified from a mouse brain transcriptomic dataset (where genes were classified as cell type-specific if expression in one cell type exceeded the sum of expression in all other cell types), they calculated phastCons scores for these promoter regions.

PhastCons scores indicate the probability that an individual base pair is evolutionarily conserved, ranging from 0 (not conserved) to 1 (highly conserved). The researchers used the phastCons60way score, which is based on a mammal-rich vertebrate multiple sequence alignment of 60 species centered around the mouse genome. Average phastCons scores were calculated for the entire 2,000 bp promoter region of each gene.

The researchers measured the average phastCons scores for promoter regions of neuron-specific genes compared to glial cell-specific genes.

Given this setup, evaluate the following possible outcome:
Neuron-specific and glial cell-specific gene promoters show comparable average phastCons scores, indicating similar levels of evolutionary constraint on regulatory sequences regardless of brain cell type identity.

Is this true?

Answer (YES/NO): YES